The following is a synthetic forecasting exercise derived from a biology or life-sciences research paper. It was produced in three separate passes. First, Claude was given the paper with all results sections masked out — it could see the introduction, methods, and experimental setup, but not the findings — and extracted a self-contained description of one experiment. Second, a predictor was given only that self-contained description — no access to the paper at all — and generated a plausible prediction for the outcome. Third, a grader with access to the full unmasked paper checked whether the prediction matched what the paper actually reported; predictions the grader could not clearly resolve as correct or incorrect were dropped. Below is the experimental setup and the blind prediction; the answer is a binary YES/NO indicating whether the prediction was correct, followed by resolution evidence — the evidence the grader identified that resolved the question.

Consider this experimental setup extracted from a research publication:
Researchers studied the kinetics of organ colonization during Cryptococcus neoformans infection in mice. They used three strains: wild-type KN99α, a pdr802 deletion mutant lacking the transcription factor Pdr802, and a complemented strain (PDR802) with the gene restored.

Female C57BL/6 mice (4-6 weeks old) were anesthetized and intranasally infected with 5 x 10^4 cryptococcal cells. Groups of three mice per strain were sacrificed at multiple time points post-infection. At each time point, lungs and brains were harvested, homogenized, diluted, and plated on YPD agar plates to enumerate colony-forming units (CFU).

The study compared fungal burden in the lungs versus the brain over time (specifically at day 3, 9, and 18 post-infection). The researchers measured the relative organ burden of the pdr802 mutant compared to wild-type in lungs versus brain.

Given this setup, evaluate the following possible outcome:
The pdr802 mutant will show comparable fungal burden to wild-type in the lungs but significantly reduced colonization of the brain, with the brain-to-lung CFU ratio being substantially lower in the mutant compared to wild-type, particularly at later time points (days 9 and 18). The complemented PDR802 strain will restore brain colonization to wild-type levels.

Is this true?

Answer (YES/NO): NO